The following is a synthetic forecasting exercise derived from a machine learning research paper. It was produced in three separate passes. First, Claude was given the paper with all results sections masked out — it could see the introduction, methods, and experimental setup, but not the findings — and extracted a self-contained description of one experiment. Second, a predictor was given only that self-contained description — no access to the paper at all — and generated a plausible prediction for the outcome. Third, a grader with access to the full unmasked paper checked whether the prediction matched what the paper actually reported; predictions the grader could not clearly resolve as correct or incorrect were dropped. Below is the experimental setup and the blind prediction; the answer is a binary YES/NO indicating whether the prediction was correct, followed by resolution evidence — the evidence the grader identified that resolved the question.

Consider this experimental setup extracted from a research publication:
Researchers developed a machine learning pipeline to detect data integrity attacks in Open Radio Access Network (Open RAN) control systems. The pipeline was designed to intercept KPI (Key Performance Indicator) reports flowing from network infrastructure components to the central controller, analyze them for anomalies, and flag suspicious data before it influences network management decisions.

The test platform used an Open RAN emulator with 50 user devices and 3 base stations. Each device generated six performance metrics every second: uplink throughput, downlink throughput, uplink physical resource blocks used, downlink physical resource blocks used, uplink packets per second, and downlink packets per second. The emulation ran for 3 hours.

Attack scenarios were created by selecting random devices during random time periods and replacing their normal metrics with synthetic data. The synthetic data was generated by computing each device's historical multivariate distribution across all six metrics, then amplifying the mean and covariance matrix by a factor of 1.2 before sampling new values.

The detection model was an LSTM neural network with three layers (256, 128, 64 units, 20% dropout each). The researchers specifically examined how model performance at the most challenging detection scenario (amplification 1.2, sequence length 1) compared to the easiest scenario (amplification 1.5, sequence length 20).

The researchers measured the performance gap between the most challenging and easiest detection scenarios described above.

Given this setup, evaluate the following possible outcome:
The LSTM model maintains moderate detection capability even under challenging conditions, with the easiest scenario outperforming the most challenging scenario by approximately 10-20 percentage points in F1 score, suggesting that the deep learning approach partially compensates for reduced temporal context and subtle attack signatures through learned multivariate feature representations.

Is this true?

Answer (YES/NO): NO